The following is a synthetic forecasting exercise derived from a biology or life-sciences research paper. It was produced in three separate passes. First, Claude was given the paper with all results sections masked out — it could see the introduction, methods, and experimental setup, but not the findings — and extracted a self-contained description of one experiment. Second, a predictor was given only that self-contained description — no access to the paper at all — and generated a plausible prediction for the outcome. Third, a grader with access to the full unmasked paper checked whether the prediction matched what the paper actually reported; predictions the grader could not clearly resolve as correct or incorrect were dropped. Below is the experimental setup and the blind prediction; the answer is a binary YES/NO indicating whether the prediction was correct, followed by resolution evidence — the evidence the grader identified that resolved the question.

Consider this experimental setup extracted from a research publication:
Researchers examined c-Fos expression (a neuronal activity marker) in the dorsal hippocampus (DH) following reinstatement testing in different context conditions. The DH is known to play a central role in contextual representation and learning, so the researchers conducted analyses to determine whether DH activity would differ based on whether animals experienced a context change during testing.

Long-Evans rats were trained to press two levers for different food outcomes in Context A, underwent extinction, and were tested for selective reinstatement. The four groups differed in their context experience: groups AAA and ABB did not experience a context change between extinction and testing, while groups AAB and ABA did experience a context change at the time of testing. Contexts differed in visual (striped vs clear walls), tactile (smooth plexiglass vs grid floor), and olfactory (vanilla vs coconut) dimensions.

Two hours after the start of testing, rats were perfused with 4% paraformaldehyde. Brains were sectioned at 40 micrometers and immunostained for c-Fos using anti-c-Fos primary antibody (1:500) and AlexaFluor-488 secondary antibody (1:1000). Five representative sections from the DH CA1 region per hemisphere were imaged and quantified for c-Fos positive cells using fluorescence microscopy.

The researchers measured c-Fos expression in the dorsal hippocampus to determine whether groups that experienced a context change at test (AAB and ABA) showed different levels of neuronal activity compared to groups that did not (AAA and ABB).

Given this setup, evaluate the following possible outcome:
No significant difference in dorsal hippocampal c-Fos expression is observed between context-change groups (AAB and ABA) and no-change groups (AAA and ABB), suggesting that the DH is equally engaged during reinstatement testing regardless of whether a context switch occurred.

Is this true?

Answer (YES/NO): YES